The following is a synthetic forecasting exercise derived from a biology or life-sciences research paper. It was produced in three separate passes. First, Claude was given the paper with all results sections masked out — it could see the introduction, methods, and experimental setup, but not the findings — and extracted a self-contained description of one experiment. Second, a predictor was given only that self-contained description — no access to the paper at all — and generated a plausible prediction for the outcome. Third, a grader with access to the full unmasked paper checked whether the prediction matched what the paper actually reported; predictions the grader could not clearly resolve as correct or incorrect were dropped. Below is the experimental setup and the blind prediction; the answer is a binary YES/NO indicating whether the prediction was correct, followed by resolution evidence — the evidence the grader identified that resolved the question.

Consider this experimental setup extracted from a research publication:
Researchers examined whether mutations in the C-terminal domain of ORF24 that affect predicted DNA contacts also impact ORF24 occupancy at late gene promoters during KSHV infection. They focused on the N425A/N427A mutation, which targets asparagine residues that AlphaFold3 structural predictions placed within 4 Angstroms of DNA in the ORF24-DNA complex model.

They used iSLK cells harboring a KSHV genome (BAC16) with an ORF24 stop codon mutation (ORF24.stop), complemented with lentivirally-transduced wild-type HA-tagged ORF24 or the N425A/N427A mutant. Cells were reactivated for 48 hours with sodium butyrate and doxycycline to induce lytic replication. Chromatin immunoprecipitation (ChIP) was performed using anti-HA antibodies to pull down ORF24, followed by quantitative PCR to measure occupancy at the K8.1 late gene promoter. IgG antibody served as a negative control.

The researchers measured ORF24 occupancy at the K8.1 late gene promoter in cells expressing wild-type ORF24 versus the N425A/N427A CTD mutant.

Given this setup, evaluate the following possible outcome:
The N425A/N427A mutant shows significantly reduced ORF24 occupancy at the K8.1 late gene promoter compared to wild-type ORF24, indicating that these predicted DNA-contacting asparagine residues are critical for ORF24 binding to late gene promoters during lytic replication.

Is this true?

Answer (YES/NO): YES